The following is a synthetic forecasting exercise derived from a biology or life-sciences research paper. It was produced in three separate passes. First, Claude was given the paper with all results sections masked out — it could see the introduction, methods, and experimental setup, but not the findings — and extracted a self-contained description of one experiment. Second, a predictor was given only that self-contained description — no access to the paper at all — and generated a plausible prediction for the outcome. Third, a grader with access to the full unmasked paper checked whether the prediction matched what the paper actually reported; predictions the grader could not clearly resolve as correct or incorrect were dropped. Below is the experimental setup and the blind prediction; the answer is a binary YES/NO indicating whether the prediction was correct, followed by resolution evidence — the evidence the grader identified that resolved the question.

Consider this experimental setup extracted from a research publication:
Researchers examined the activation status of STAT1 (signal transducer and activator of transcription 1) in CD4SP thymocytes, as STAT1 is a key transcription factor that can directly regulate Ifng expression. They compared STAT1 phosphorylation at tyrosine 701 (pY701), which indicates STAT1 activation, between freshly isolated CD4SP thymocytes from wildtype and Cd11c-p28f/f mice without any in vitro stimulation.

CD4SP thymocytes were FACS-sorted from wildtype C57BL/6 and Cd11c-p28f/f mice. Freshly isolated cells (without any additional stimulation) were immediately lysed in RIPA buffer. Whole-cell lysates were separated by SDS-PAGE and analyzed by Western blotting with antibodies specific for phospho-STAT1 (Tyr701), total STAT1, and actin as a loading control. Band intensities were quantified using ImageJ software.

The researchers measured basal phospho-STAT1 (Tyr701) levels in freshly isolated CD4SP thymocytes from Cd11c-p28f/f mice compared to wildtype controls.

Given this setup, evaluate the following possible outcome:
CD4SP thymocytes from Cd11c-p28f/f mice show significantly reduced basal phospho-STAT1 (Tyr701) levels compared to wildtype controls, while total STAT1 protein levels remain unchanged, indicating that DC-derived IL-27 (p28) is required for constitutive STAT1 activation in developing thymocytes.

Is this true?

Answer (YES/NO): NO